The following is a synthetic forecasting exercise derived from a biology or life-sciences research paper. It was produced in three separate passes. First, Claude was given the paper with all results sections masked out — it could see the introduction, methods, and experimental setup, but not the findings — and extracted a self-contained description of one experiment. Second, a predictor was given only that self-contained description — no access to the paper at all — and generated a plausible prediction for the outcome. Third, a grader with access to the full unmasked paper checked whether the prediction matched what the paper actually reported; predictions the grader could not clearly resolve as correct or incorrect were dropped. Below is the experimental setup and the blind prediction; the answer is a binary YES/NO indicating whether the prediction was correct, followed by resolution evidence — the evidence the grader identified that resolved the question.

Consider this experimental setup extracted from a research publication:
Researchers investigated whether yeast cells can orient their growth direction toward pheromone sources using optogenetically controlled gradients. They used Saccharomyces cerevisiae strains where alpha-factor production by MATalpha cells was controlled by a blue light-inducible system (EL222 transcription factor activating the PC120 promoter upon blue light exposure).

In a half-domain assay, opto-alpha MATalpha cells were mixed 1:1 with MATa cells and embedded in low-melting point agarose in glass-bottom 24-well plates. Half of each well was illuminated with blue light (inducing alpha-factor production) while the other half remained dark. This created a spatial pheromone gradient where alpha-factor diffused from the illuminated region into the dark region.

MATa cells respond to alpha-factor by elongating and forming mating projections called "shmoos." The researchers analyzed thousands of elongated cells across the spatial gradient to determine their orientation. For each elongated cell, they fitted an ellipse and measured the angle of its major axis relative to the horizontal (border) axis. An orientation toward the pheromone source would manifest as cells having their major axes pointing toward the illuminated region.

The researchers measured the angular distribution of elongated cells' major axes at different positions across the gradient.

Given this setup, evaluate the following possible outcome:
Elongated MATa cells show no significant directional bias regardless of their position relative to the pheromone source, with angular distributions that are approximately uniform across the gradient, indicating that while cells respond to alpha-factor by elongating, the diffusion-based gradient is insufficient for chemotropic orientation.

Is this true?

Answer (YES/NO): YES